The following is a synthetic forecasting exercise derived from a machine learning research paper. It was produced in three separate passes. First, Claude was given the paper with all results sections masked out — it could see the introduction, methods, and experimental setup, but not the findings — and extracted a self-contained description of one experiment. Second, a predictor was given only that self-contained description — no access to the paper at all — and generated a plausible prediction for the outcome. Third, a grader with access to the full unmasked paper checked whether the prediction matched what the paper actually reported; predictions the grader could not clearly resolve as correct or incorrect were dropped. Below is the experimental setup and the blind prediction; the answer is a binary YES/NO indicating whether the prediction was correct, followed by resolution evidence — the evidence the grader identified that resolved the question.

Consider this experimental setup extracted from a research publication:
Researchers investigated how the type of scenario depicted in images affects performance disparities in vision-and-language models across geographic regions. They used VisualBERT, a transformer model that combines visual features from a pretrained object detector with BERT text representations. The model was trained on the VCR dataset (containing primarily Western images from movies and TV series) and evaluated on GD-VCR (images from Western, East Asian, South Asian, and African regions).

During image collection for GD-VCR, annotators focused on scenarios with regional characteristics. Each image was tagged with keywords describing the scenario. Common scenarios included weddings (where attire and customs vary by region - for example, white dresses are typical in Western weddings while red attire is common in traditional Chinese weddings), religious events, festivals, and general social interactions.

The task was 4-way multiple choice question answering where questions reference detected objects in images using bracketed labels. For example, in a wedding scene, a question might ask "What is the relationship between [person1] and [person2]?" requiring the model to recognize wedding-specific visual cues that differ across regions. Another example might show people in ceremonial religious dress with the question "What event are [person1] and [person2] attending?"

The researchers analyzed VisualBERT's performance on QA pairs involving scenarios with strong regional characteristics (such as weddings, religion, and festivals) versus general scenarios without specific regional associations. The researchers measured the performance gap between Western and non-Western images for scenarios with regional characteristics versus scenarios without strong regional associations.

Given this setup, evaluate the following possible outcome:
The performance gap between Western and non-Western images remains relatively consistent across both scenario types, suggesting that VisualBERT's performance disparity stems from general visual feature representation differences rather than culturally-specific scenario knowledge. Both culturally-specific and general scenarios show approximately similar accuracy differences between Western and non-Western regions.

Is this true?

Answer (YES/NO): NO